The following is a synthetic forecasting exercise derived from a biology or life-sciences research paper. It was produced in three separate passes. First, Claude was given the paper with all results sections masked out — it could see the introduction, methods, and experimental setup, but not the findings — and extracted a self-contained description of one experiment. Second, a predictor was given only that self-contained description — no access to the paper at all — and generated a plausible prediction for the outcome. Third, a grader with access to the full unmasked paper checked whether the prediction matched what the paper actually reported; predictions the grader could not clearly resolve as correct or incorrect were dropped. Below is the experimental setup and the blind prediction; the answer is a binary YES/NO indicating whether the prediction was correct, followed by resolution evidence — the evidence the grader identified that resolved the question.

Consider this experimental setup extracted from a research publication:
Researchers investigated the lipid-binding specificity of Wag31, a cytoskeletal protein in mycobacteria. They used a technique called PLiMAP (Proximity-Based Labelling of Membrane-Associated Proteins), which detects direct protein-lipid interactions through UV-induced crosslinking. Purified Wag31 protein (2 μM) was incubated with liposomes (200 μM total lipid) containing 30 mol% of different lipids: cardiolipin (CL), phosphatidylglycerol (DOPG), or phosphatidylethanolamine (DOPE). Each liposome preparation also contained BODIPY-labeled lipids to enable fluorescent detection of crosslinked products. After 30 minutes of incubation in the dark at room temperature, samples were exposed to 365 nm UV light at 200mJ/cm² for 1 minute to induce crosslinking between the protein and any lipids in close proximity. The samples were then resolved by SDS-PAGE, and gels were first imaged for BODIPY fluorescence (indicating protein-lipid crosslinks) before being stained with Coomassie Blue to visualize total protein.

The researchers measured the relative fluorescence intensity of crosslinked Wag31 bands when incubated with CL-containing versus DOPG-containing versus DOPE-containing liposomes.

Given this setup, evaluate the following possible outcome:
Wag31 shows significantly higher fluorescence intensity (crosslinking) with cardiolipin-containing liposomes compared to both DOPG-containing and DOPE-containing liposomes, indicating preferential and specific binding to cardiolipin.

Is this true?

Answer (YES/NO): YES